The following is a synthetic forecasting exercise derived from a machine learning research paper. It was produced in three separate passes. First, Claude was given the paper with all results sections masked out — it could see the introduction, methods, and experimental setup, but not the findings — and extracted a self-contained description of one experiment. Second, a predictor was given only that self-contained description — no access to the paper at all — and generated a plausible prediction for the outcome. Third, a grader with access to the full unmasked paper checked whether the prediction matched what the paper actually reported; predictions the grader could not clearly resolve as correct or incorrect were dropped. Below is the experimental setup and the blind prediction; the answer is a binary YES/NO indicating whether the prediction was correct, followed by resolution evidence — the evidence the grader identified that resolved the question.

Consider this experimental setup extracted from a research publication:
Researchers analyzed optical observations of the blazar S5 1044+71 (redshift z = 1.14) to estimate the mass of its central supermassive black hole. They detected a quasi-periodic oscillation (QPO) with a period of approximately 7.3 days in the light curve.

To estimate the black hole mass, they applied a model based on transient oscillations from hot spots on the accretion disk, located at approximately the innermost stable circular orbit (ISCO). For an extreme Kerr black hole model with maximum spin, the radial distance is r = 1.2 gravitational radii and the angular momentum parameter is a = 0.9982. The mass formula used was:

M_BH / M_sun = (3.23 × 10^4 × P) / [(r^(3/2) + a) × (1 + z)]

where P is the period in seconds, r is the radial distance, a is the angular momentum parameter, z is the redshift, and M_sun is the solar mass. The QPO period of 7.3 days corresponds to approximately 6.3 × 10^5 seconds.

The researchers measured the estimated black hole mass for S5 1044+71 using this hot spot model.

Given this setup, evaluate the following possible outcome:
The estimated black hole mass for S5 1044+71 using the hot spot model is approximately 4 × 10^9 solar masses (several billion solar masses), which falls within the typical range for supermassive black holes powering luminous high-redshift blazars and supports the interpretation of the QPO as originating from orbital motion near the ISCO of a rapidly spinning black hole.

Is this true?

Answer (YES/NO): NO